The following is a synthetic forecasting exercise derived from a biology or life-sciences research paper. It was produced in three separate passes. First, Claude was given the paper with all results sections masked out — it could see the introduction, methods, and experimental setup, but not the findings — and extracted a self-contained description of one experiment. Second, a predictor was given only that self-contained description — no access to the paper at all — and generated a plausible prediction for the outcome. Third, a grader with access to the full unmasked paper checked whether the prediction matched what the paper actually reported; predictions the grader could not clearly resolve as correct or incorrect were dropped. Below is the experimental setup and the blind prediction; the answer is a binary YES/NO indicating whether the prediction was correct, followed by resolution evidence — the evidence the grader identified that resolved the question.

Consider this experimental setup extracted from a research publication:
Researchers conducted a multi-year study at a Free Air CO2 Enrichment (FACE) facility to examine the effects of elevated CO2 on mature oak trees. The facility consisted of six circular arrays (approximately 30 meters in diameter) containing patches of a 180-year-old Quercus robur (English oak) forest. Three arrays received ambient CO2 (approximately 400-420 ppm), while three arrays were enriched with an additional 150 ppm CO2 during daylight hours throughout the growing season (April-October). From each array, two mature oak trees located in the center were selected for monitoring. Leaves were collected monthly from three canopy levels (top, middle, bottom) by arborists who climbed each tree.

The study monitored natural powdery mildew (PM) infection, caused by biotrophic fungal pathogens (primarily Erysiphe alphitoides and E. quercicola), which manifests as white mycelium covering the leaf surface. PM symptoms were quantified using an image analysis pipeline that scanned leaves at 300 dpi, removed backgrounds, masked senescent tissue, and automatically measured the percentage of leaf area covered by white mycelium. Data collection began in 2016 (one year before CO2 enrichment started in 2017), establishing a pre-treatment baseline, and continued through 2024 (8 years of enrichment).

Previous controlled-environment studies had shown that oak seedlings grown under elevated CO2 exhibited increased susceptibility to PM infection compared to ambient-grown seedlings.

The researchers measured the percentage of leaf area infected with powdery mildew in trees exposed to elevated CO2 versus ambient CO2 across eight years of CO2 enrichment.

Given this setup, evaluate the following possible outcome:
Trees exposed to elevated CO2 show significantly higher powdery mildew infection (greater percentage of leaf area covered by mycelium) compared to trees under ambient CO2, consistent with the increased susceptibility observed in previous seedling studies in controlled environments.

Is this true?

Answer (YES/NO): NO